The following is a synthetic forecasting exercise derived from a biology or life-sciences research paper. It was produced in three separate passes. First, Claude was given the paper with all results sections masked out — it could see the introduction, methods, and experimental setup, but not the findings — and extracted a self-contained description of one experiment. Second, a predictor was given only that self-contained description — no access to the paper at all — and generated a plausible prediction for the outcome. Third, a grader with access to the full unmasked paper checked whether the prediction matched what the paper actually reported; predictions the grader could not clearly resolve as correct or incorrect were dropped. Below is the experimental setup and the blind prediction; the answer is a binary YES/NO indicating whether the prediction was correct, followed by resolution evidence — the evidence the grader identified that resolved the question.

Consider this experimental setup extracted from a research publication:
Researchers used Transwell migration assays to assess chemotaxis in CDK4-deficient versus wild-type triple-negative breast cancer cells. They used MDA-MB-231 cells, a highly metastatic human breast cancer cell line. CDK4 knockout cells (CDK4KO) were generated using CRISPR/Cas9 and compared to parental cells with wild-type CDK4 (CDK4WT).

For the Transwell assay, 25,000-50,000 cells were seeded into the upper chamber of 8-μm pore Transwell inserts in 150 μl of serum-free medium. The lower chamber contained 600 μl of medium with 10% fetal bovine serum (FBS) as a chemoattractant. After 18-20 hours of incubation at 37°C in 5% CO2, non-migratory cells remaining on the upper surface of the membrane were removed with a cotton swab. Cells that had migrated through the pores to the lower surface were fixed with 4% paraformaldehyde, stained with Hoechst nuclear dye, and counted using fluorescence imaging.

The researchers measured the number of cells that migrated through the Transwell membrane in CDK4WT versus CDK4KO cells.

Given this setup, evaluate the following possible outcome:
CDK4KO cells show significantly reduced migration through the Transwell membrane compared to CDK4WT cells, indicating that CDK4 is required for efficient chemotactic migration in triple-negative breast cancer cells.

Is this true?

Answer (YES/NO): NO